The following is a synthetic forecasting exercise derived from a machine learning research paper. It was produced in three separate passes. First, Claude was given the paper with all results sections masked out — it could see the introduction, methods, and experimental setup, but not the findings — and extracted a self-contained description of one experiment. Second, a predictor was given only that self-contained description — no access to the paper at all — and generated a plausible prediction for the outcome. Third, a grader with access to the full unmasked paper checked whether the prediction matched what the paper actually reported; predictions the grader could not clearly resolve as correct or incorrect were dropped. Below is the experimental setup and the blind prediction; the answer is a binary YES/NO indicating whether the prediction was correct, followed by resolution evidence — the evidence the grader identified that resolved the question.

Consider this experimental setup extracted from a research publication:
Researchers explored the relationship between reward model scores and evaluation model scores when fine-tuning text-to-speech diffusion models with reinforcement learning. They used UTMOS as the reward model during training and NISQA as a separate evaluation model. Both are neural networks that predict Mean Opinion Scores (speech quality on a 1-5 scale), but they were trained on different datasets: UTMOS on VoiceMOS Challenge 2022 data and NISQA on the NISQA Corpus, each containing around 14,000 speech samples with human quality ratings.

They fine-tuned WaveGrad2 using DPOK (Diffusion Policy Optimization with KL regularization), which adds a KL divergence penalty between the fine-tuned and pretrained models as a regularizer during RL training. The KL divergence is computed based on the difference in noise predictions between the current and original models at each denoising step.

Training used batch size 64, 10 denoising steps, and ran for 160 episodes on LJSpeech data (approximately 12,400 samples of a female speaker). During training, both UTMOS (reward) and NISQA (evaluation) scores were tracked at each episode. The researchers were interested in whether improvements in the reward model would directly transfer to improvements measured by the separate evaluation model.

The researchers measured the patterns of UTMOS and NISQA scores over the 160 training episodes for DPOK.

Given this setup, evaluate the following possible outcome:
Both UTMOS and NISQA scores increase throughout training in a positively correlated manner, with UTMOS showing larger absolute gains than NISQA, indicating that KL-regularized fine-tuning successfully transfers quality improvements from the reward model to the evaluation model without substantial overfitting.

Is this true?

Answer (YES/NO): NO